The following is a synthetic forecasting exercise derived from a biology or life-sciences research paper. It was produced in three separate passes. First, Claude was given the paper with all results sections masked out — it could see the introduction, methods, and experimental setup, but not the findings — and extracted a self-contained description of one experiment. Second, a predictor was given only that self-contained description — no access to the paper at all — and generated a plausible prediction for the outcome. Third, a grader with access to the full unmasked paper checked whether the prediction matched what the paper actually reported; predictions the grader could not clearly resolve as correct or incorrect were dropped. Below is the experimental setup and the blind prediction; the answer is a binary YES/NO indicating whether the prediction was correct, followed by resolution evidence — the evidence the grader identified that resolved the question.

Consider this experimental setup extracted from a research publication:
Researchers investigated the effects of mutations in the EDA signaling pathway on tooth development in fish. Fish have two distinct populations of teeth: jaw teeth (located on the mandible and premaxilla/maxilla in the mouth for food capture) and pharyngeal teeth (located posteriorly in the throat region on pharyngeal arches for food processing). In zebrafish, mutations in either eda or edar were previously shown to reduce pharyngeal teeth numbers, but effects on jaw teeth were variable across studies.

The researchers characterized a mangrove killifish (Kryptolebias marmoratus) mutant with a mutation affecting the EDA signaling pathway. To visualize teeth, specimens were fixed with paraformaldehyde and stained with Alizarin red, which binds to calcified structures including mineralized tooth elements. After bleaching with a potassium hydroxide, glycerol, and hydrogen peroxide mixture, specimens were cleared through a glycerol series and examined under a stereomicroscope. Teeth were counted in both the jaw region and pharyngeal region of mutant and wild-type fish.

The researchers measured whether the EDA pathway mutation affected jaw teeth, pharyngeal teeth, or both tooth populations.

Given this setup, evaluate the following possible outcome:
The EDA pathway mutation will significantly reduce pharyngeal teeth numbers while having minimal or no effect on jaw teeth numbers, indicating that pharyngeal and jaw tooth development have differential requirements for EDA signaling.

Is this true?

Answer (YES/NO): NO